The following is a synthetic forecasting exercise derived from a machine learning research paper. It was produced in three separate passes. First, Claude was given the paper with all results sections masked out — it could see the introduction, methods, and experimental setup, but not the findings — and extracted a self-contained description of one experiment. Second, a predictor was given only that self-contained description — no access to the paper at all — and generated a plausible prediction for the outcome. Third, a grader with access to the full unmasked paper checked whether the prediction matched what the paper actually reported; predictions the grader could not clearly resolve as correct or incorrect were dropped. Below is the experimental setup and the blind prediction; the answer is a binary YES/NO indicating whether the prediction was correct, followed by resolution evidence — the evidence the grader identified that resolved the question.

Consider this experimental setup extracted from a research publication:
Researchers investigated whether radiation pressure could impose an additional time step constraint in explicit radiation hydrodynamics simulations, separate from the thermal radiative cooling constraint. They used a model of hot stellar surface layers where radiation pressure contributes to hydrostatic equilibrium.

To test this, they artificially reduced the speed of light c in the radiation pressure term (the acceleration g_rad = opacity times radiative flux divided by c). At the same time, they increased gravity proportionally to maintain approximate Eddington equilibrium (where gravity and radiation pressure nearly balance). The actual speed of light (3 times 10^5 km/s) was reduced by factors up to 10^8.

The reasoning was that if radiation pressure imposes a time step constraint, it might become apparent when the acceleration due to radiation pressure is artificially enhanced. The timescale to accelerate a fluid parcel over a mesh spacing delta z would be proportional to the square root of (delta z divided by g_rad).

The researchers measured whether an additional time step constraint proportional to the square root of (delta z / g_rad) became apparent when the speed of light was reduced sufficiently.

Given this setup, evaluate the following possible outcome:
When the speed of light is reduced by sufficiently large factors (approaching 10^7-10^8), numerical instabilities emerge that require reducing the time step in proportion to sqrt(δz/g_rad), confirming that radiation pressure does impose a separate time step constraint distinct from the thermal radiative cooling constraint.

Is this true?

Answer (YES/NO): YES